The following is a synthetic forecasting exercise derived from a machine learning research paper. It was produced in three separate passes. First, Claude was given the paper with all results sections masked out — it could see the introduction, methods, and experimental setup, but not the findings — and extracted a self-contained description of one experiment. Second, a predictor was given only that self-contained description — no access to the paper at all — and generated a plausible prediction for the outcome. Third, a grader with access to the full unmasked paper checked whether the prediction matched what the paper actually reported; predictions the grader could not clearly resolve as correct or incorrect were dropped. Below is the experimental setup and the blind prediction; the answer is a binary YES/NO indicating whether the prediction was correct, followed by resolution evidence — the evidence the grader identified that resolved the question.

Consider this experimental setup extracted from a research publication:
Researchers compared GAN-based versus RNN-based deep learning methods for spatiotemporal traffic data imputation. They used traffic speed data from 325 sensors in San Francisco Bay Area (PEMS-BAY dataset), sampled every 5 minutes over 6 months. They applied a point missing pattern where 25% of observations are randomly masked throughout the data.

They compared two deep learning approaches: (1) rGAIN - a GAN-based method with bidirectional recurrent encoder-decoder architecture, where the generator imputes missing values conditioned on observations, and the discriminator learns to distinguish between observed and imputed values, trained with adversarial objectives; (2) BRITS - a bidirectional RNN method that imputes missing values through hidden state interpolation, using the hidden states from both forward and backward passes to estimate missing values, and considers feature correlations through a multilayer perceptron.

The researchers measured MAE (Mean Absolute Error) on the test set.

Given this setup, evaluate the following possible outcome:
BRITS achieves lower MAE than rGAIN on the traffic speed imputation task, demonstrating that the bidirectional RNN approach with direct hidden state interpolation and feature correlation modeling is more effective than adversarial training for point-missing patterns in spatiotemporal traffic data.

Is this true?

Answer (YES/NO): YES